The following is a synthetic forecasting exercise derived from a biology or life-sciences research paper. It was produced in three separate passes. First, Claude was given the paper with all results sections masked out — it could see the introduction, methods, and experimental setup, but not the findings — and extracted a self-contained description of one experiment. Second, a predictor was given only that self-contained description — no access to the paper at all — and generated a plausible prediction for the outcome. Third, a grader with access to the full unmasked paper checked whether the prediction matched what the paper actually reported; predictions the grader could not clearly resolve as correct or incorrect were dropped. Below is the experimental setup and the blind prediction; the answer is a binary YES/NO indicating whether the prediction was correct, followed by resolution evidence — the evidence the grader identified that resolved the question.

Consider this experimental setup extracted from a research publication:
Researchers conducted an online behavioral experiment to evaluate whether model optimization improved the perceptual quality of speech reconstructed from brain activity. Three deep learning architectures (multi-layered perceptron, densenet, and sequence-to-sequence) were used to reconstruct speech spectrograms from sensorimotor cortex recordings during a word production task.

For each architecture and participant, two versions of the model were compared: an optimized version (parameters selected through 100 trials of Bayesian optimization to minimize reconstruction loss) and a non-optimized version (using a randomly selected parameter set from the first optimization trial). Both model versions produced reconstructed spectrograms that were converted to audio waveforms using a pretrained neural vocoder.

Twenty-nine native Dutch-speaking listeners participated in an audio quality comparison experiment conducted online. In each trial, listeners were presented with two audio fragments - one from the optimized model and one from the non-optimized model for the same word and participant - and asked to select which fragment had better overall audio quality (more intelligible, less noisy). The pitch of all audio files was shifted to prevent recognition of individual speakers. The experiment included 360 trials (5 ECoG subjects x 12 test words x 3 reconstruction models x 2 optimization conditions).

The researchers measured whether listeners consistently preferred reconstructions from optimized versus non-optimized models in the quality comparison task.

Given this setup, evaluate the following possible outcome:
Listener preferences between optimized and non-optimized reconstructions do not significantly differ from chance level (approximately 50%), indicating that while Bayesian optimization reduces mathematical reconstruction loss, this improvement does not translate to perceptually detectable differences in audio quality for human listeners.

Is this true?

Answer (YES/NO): NO